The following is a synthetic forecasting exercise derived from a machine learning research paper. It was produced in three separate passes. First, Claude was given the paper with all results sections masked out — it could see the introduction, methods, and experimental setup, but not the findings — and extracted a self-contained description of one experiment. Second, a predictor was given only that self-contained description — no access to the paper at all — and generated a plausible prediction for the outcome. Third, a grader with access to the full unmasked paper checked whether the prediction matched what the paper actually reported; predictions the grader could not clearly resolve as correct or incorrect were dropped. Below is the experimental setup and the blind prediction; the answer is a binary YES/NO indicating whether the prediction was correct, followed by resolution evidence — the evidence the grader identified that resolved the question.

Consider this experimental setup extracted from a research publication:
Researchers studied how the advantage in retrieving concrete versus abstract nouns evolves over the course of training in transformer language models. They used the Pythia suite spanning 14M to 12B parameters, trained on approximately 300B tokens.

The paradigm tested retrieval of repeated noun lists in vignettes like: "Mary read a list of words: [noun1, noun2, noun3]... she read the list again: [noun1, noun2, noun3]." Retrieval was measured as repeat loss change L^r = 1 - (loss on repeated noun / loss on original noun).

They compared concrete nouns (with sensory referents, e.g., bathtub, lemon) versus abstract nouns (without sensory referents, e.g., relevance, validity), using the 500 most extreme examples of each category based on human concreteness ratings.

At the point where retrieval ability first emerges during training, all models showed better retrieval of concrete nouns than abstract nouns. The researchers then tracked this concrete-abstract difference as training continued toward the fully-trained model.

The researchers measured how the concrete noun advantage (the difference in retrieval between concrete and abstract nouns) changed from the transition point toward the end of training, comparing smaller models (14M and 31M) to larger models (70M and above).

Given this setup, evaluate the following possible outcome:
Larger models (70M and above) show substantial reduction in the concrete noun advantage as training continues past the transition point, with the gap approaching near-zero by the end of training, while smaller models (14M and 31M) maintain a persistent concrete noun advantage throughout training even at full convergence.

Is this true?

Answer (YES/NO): NO